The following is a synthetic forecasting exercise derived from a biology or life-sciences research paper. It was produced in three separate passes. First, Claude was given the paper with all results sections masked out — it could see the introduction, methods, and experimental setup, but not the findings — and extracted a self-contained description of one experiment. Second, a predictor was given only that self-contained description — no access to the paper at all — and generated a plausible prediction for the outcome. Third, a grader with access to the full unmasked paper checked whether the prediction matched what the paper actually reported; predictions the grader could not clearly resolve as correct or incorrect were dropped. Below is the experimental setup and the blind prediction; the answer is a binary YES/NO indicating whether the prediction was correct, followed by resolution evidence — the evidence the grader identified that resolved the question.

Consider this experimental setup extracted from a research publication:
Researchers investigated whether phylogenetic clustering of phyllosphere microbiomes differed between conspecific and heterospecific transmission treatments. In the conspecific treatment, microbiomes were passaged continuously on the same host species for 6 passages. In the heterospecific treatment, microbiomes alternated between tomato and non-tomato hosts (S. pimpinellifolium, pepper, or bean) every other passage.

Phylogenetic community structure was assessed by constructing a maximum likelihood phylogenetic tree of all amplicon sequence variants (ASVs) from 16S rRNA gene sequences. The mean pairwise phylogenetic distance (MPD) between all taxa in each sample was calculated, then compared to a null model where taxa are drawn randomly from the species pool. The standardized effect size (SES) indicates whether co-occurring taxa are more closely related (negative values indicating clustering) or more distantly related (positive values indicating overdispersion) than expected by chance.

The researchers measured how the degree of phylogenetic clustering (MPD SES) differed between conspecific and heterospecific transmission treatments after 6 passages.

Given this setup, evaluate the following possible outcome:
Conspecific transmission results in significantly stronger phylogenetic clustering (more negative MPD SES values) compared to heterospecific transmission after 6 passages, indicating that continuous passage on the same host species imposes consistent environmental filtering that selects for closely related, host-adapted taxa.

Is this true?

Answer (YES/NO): NO